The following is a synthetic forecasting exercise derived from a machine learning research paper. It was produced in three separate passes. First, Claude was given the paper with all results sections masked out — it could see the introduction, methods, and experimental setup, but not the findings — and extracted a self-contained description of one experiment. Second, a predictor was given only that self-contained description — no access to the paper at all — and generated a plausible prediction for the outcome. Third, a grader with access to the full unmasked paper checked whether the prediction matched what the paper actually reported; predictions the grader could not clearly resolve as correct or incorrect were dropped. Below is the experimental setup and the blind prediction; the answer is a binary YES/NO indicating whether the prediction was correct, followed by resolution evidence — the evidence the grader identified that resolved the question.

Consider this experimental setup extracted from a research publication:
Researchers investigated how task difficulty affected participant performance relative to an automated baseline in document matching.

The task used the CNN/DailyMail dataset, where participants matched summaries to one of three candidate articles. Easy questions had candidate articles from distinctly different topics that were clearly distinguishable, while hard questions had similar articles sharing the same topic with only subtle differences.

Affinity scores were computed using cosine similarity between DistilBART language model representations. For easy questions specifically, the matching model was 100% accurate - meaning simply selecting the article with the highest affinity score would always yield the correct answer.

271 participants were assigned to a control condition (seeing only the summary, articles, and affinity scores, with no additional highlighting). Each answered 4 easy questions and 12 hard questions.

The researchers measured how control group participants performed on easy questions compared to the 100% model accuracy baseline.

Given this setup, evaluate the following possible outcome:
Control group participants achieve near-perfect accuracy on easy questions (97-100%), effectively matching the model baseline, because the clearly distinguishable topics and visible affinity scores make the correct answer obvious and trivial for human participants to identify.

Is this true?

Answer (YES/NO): NO